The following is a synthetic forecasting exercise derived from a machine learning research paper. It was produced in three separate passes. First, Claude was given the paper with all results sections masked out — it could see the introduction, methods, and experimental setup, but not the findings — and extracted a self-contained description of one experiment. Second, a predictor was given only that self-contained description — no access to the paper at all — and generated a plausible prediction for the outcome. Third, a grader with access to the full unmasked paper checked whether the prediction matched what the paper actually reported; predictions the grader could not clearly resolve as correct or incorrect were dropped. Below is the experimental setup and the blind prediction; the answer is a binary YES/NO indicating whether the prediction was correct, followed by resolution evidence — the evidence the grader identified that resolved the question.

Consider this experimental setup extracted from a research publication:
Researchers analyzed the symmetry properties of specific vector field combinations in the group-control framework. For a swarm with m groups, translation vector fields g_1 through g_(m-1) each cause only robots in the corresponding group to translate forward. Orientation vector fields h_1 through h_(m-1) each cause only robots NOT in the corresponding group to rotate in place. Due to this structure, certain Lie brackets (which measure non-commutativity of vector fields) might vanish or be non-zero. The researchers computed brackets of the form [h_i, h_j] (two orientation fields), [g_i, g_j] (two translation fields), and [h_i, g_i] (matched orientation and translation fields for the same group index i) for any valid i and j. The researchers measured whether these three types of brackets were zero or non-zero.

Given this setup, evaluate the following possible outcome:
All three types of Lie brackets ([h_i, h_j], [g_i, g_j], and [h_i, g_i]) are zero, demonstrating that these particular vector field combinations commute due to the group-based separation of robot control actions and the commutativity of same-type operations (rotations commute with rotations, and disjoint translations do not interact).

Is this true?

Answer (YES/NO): YES